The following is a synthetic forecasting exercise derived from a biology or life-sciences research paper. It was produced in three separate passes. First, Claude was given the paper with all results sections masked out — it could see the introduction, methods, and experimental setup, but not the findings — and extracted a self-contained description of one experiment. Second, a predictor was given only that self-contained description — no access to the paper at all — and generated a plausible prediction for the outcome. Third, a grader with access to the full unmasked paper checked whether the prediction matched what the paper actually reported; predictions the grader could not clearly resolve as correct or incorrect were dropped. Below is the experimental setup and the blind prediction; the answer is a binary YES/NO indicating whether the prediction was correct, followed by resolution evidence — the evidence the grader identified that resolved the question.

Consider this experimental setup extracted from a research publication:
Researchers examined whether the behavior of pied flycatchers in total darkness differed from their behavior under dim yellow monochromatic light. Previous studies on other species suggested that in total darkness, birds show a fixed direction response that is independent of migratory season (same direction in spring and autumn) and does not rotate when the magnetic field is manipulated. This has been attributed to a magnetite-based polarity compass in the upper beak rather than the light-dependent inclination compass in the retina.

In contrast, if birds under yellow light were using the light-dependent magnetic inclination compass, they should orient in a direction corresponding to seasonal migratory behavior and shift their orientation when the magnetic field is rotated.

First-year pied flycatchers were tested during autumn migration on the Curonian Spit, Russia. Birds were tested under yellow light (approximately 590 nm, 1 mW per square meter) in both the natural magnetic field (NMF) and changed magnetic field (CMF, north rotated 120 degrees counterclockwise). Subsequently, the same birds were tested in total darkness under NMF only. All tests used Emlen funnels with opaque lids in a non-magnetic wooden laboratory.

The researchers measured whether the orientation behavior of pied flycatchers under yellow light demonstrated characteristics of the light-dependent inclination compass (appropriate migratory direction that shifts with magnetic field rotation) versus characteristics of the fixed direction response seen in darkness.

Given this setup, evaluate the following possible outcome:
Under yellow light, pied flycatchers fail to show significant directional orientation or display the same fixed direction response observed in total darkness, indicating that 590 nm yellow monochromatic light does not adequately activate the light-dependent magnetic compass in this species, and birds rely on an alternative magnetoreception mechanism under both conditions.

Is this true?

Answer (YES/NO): NO